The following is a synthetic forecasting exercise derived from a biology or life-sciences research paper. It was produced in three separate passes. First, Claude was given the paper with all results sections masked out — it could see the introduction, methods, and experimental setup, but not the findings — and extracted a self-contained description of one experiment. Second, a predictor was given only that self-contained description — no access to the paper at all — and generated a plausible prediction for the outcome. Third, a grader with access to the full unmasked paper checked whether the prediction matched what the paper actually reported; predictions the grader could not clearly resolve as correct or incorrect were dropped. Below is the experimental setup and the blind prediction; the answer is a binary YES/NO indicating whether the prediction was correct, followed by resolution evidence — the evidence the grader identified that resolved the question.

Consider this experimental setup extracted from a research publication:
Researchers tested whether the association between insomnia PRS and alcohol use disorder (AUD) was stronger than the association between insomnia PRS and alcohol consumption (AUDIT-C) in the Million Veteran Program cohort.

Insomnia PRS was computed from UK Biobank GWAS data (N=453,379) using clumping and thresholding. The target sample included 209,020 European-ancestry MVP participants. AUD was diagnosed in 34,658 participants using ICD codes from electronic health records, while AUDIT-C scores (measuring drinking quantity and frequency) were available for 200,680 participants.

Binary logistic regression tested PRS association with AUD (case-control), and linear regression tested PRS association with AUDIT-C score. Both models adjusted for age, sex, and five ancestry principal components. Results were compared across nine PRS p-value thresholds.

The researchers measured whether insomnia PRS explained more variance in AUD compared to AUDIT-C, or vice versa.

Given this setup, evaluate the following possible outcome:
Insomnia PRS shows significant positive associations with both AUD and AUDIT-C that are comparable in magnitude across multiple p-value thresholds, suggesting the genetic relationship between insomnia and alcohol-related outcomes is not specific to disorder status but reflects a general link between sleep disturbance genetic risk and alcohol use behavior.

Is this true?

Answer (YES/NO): NO